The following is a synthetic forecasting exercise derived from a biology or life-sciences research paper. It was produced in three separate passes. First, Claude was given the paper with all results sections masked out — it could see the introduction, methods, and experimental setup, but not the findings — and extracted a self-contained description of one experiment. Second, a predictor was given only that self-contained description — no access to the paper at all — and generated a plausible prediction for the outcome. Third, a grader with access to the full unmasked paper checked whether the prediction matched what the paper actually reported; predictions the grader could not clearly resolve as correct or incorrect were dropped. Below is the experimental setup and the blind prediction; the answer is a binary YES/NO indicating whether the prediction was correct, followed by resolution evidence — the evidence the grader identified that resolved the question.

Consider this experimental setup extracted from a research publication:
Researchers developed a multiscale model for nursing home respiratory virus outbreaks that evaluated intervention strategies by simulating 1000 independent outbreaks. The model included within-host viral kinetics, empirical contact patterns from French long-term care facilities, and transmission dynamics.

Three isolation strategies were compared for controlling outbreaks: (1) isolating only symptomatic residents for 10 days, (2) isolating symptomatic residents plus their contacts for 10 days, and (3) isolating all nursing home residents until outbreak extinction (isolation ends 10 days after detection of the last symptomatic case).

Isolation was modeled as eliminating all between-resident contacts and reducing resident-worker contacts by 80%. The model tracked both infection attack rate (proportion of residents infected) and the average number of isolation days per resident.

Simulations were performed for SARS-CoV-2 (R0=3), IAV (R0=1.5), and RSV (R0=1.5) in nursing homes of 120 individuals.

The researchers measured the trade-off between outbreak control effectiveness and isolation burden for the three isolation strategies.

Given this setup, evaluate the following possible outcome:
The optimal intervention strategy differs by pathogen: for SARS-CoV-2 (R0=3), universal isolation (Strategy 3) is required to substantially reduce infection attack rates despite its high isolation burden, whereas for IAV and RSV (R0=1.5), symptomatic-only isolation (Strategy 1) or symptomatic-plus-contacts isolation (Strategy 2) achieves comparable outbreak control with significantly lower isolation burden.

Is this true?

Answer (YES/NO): NO